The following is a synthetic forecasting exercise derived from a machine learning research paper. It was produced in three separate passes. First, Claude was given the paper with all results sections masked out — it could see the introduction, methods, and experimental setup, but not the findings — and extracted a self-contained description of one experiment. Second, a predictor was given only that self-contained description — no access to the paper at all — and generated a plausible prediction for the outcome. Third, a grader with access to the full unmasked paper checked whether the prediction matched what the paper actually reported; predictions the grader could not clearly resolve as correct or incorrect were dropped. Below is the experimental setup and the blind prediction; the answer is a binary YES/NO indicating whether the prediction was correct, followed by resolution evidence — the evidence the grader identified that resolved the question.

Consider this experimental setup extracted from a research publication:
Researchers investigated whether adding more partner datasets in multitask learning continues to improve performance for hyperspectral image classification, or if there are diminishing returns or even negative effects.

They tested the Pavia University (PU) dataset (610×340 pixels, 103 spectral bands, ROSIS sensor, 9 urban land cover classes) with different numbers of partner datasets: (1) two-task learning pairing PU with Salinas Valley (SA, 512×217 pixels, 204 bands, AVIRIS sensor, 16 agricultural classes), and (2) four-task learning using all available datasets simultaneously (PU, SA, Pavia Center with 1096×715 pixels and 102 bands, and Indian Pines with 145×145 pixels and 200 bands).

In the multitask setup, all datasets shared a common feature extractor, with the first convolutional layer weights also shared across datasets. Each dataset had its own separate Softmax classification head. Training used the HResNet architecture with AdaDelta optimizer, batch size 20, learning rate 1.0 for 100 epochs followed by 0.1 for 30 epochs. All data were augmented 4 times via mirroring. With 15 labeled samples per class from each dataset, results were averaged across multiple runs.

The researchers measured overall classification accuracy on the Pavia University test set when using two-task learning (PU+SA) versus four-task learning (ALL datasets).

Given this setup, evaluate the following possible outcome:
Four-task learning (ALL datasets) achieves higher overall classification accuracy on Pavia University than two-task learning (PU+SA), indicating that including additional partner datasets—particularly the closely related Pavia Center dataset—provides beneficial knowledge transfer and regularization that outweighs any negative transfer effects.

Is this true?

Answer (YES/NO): NO